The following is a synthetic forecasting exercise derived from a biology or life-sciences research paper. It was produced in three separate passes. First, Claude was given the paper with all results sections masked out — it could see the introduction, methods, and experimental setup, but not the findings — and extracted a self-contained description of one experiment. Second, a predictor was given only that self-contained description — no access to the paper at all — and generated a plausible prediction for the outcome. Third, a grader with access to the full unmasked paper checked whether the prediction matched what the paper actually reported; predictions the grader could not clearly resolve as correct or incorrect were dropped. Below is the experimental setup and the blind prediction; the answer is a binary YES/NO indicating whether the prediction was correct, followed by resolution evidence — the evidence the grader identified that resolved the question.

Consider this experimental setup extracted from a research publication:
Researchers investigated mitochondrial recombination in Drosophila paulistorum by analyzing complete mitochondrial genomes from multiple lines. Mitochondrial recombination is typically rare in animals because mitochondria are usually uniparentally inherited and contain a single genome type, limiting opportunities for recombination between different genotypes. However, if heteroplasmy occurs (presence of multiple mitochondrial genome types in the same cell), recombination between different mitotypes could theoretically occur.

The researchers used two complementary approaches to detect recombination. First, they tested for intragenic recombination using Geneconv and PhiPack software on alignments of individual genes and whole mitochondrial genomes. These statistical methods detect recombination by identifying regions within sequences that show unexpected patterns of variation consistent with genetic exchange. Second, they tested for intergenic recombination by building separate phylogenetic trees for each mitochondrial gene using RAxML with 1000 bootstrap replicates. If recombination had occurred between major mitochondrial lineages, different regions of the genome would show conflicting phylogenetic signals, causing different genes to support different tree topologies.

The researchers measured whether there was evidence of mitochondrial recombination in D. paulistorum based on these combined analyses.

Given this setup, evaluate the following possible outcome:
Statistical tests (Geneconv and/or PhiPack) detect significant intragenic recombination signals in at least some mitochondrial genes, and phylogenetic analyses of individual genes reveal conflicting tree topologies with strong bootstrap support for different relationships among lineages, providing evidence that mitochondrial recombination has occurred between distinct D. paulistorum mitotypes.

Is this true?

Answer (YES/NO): NO